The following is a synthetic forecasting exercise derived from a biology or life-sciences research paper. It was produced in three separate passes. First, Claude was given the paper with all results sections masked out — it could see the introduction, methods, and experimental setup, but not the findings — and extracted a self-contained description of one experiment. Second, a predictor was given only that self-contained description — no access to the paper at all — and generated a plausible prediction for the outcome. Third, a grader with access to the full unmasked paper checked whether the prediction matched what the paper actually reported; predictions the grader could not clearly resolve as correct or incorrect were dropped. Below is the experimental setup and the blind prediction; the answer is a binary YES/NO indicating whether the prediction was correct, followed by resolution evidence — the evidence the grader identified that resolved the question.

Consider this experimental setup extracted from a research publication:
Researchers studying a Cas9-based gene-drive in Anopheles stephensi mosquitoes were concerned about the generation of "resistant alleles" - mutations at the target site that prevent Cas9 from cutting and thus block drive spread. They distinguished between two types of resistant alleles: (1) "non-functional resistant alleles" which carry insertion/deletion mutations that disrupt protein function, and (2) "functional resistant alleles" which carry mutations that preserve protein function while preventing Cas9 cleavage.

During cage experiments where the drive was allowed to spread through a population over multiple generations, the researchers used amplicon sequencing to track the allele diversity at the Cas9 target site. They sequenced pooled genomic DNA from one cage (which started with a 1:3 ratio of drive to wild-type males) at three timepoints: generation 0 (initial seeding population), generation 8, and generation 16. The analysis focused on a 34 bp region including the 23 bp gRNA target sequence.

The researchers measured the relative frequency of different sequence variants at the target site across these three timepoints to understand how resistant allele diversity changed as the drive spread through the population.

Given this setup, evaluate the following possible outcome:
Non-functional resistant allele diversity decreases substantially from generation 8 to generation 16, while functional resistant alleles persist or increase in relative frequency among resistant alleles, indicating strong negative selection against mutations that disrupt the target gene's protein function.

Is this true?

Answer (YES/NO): YES